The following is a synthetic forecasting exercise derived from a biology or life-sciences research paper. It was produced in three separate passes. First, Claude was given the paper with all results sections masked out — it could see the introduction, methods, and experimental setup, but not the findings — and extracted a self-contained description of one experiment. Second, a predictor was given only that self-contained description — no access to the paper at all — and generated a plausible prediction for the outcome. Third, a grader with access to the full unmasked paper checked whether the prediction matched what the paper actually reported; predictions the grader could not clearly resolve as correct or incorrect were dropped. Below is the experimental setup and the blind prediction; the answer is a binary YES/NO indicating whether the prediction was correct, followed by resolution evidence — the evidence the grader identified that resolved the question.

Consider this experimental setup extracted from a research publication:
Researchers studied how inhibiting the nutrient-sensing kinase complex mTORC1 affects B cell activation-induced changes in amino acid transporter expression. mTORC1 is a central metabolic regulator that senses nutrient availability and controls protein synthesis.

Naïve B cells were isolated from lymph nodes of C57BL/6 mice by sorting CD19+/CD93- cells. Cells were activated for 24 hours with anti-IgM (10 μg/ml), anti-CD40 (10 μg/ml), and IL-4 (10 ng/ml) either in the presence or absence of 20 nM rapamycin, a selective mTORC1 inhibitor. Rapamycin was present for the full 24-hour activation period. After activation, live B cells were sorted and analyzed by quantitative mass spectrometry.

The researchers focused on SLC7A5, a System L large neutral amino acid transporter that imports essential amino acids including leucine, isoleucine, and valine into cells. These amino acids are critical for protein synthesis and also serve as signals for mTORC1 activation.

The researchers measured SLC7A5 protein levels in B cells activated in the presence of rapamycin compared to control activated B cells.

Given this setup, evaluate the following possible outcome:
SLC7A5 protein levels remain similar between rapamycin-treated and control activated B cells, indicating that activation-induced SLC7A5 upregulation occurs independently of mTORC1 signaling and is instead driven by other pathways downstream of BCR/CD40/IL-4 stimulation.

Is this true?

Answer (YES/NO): NO